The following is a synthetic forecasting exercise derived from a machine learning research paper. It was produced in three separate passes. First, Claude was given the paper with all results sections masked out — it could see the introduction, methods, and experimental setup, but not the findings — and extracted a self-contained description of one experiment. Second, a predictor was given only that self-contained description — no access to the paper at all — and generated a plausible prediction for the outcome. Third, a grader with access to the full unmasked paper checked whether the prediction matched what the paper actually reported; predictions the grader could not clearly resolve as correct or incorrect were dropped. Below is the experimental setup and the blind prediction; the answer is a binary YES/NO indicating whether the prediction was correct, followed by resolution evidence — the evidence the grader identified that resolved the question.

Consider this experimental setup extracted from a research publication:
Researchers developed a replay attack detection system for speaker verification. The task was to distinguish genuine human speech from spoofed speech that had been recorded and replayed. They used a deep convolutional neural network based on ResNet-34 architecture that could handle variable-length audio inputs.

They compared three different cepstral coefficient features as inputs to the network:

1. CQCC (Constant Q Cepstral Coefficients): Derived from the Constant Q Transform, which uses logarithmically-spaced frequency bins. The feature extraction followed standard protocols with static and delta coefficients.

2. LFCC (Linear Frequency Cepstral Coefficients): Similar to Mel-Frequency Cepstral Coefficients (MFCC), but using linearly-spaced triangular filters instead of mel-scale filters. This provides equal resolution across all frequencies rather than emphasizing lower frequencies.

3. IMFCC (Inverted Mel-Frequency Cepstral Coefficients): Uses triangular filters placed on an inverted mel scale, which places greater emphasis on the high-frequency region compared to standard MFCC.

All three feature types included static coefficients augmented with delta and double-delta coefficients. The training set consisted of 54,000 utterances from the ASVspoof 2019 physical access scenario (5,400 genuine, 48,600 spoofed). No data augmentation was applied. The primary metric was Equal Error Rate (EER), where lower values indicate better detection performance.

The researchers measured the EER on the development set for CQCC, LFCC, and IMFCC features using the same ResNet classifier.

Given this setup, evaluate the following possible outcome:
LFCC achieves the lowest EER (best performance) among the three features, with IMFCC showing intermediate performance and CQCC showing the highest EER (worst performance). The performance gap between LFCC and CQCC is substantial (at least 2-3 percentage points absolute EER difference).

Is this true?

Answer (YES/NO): YES